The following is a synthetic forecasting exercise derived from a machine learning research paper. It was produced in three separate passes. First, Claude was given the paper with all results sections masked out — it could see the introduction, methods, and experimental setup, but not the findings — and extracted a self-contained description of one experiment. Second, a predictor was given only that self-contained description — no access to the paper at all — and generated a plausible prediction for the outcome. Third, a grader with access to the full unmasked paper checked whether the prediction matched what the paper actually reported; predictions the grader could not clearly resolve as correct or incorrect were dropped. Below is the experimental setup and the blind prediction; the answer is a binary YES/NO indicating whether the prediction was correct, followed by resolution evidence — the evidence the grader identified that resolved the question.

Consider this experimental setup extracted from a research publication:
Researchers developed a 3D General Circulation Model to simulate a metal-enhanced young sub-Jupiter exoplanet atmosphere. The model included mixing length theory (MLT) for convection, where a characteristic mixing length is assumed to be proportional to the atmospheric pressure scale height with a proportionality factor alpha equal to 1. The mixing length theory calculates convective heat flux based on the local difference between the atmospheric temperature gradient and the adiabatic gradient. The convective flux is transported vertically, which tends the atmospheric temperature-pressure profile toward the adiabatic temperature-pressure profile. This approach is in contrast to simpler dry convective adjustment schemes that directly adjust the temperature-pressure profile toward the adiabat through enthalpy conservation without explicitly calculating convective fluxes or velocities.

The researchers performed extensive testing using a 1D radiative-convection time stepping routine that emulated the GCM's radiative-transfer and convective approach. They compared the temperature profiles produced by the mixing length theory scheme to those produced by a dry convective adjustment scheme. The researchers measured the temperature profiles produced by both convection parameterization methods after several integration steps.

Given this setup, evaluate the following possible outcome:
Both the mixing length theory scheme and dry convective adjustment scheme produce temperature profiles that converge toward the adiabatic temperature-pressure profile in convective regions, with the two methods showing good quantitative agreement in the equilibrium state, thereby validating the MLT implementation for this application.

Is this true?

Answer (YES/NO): YES